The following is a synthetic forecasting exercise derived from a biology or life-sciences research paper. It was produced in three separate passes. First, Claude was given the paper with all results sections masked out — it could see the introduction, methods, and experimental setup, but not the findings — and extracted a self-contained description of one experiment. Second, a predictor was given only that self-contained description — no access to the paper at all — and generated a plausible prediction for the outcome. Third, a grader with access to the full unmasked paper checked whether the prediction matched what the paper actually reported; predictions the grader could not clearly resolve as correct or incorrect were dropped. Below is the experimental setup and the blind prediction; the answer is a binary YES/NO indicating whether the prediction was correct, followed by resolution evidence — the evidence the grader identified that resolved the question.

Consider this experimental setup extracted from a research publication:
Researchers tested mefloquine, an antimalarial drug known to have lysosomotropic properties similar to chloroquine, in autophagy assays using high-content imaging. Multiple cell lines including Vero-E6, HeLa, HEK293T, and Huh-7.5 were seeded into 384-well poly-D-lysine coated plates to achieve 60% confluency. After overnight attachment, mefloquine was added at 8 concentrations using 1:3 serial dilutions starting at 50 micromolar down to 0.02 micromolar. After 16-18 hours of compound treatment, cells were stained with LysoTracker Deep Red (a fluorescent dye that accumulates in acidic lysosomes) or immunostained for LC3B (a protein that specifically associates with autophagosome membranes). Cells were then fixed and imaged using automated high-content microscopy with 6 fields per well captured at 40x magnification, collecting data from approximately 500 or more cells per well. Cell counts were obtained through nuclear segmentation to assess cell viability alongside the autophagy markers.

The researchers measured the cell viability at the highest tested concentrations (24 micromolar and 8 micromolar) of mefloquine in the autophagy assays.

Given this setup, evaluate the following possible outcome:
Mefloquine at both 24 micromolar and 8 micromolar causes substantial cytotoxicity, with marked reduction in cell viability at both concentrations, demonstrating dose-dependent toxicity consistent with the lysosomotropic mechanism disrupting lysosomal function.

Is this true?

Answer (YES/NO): YES